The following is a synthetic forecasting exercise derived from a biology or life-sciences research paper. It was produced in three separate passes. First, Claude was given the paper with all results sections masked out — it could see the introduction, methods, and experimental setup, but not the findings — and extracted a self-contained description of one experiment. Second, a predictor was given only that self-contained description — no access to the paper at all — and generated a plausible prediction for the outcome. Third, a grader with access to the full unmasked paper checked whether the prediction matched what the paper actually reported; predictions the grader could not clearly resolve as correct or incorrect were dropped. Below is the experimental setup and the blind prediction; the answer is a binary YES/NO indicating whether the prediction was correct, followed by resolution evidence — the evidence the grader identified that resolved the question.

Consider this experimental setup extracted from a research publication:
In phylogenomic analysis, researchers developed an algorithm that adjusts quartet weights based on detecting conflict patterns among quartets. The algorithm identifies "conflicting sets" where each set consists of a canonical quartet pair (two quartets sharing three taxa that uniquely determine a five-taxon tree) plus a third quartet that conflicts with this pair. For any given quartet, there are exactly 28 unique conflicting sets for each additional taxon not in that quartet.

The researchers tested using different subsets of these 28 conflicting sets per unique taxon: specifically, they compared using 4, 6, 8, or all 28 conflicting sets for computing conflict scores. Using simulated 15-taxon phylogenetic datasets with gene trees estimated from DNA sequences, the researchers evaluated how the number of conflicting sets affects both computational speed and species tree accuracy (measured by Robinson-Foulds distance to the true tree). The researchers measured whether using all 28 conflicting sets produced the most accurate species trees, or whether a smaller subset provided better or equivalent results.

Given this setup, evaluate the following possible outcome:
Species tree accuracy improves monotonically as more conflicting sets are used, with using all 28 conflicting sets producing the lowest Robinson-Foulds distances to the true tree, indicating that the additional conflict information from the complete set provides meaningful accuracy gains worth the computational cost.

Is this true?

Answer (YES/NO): NO